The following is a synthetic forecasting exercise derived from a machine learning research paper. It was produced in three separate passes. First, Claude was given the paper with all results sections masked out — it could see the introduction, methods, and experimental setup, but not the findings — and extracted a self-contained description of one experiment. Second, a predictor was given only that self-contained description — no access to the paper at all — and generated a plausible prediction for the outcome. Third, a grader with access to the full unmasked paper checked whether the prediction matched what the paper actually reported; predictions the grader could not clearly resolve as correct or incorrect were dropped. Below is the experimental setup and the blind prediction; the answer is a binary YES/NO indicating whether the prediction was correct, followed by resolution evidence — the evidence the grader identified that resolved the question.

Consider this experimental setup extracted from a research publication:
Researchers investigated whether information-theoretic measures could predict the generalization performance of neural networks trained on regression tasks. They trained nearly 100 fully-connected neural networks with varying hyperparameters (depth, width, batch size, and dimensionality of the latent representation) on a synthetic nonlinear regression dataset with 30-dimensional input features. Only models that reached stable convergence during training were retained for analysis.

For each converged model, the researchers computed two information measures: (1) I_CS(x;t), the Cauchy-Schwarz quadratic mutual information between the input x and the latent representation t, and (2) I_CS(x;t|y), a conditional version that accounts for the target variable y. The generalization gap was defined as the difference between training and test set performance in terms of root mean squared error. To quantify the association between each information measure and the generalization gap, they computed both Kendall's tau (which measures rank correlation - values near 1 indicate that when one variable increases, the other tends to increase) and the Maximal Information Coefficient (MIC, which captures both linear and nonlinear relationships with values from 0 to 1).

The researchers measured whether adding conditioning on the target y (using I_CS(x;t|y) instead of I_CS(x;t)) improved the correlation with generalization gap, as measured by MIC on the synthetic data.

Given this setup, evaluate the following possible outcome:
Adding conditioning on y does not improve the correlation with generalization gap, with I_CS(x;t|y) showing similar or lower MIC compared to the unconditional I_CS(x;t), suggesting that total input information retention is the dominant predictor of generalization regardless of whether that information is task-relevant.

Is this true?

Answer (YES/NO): NO